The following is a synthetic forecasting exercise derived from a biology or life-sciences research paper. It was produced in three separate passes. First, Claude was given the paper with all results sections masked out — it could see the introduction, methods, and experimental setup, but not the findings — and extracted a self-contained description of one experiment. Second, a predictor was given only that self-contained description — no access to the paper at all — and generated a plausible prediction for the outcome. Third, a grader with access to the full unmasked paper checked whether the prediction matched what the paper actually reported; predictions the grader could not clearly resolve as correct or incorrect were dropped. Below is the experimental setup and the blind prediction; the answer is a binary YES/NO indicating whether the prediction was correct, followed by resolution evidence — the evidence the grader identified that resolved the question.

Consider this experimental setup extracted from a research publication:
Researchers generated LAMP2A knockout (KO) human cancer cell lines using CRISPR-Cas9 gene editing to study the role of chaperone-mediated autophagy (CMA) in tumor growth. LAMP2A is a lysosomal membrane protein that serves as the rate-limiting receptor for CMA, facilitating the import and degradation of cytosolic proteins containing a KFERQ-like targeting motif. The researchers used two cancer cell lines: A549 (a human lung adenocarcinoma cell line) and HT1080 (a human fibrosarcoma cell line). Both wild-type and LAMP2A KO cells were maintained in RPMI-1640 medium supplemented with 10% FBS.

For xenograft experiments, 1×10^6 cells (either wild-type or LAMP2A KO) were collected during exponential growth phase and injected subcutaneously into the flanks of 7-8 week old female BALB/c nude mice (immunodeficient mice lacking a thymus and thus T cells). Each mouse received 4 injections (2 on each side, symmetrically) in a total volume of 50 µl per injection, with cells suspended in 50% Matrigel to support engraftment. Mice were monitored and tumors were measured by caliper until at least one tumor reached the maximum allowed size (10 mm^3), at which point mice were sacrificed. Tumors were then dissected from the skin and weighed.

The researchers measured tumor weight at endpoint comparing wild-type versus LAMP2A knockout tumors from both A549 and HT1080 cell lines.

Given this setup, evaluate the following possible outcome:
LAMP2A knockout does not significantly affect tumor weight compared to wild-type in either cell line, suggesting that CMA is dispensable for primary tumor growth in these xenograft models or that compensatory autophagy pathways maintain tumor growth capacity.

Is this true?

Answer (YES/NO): NO